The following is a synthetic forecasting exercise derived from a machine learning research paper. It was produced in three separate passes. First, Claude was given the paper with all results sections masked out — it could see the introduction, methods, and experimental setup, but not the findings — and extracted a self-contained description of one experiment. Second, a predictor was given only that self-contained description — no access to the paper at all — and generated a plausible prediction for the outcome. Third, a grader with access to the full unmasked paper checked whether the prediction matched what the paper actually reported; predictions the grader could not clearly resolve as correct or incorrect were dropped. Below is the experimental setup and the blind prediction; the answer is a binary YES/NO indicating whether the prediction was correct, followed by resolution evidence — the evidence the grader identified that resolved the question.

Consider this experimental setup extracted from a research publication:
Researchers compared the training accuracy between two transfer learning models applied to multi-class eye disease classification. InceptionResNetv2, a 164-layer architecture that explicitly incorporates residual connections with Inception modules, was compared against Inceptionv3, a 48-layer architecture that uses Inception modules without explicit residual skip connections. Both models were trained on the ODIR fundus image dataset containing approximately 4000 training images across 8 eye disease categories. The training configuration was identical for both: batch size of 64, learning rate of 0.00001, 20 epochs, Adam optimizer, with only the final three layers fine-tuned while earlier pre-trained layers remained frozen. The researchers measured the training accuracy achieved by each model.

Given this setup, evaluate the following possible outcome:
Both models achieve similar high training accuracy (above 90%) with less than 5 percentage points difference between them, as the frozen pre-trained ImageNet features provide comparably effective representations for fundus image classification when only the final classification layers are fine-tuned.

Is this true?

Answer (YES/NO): YES